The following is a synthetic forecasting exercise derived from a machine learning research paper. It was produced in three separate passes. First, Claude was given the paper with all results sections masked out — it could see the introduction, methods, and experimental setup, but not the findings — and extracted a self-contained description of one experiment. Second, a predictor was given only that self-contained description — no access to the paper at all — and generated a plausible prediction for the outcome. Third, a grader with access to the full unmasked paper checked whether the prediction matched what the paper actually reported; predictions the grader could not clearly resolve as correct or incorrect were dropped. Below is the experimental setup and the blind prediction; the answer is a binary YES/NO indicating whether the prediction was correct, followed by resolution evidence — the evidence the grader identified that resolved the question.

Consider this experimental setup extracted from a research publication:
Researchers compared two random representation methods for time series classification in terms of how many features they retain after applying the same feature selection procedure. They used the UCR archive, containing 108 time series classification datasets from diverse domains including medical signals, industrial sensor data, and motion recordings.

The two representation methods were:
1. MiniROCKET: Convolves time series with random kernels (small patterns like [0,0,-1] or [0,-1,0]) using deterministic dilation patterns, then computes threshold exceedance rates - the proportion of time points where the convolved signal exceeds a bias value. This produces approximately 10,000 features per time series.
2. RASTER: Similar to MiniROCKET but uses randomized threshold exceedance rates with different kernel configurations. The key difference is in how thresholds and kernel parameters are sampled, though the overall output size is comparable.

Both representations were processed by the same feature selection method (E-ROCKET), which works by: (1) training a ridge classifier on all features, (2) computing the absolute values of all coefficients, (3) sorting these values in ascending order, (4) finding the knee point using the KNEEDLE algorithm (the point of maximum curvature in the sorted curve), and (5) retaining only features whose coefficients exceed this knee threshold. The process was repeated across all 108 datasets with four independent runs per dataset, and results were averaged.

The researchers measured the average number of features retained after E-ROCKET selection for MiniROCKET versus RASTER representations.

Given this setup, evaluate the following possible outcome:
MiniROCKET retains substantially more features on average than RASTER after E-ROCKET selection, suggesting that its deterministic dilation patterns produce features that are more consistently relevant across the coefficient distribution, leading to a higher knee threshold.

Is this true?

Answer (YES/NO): NO